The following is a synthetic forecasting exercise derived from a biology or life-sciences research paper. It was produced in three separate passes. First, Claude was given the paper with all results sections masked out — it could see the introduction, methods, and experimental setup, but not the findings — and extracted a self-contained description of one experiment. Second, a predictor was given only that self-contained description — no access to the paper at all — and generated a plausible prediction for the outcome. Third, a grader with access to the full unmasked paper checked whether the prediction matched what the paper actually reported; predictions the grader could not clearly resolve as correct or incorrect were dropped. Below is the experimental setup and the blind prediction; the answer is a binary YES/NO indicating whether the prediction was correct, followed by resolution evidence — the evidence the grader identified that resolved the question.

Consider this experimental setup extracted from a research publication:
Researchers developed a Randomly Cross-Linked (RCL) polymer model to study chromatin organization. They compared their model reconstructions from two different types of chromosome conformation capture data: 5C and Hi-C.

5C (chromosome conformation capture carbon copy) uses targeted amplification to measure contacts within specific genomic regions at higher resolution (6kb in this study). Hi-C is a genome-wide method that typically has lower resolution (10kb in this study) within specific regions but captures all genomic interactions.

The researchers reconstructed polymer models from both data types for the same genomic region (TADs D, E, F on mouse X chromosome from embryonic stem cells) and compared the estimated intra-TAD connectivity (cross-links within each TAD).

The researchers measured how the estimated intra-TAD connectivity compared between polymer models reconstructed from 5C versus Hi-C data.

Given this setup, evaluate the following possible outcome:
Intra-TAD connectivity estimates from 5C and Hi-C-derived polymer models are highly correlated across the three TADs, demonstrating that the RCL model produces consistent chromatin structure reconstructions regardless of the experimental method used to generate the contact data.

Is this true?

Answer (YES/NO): NO